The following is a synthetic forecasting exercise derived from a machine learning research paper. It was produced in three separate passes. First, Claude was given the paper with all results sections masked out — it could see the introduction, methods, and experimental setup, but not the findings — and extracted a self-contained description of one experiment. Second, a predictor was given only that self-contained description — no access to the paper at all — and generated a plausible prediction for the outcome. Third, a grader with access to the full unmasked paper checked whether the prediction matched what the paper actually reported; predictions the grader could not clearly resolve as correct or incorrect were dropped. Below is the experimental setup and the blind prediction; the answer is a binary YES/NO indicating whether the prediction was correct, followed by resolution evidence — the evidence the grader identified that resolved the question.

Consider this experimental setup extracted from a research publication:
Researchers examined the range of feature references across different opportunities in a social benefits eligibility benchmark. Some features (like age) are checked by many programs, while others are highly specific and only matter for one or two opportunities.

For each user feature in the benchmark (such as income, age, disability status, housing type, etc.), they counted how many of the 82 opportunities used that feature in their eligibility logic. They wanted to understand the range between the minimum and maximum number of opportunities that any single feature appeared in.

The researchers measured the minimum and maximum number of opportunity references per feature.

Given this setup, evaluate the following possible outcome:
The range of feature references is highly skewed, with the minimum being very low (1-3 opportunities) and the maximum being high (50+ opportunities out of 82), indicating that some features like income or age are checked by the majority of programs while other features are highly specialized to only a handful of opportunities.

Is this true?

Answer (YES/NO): YES